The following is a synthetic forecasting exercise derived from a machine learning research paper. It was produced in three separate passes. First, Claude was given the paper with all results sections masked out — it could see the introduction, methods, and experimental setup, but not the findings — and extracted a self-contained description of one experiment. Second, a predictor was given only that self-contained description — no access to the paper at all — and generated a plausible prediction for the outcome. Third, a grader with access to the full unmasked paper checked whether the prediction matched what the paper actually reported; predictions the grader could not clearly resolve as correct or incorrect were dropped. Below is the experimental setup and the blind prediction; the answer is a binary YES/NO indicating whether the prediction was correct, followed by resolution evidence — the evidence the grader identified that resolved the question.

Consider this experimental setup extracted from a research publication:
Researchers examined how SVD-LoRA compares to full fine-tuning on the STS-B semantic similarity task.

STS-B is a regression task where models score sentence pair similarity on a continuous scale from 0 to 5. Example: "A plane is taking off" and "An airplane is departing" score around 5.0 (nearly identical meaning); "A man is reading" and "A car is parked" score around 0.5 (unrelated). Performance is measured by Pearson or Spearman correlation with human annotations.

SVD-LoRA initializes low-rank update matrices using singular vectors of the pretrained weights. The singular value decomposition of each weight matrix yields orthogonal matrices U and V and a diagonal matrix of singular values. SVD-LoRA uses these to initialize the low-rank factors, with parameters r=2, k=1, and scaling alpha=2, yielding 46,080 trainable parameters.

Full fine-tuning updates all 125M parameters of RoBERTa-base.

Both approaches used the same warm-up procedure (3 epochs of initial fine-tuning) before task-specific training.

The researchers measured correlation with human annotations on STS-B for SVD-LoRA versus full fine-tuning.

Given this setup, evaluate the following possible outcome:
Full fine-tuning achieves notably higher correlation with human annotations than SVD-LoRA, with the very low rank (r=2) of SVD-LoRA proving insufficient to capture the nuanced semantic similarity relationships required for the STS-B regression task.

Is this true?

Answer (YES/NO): NO